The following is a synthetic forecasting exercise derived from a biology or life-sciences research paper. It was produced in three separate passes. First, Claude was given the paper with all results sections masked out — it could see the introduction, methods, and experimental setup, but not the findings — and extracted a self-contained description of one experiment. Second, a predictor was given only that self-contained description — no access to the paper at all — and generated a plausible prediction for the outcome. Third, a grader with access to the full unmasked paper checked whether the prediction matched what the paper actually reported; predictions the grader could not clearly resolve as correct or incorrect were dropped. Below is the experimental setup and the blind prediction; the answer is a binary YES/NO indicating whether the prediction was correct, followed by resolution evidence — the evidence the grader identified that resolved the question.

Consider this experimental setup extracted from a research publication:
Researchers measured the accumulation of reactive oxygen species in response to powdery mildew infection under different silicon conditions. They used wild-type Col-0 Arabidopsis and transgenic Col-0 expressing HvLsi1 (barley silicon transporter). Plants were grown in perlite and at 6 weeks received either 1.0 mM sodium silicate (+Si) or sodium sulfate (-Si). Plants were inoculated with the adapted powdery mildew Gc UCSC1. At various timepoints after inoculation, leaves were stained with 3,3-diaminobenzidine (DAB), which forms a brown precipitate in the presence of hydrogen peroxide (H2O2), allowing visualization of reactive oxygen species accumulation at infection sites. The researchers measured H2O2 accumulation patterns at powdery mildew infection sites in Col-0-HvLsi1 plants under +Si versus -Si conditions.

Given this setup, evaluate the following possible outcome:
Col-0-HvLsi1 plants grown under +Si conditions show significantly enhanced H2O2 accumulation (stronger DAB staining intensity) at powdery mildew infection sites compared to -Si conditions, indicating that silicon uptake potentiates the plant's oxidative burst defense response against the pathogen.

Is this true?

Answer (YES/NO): NO